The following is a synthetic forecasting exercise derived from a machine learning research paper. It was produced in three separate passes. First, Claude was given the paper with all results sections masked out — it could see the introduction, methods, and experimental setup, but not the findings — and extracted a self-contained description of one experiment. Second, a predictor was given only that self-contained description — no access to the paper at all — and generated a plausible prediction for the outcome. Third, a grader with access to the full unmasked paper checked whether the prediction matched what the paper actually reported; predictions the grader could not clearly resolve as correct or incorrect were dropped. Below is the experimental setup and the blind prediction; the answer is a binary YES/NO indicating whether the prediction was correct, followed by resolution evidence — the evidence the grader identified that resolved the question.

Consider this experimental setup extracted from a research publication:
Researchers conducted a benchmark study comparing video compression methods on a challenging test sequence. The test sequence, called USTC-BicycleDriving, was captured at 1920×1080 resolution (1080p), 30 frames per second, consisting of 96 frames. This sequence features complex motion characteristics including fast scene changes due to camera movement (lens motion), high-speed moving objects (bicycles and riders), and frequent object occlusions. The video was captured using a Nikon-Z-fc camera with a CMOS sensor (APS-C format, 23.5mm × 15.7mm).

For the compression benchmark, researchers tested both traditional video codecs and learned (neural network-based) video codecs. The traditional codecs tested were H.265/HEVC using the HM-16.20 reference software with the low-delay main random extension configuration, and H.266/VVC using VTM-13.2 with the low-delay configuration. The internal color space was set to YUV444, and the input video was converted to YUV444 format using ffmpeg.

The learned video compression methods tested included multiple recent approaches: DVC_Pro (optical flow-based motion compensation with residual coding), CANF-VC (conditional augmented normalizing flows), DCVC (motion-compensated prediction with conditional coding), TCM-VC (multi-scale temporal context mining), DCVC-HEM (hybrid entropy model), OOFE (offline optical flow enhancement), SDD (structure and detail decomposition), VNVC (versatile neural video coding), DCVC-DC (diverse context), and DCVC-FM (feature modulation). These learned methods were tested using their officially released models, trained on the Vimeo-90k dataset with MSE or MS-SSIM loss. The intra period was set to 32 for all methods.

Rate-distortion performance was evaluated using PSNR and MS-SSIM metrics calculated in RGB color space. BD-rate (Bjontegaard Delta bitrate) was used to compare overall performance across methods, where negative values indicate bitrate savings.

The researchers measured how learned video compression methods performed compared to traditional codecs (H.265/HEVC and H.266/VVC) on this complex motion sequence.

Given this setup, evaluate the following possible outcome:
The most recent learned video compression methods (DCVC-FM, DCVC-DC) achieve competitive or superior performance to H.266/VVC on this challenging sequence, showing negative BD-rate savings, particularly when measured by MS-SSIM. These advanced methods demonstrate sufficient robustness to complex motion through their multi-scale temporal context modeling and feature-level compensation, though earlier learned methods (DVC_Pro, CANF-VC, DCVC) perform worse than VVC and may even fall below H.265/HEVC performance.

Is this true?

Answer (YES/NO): NO